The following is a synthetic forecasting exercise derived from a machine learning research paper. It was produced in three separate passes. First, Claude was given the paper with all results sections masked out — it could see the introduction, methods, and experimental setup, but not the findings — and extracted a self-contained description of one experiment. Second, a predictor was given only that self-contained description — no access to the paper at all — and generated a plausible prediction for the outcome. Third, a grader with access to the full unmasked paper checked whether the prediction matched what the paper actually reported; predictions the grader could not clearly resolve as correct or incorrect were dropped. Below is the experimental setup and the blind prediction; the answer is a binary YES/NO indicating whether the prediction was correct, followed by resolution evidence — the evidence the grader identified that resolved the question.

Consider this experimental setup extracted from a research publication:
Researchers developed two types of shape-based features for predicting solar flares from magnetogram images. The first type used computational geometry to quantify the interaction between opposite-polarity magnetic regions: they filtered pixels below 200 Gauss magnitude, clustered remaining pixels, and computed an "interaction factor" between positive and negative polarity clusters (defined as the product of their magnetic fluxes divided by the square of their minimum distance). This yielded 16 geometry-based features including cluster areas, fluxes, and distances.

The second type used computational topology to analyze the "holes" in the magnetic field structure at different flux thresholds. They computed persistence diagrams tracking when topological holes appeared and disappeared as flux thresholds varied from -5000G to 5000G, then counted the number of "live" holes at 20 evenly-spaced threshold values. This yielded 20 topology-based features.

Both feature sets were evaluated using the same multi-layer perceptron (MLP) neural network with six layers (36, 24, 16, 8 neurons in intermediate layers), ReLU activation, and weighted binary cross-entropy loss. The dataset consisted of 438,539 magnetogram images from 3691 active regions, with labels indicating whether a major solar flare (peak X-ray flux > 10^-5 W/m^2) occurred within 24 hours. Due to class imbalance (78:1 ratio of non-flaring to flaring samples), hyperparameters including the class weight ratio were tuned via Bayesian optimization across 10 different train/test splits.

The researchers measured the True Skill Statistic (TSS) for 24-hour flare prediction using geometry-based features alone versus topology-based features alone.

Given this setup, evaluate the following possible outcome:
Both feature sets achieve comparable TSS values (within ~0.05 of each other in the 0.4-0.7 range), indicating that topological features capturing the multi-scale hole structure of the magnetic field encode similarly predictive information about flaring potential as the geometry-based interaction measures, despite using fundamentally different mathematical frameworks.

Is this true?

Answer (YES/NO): NO